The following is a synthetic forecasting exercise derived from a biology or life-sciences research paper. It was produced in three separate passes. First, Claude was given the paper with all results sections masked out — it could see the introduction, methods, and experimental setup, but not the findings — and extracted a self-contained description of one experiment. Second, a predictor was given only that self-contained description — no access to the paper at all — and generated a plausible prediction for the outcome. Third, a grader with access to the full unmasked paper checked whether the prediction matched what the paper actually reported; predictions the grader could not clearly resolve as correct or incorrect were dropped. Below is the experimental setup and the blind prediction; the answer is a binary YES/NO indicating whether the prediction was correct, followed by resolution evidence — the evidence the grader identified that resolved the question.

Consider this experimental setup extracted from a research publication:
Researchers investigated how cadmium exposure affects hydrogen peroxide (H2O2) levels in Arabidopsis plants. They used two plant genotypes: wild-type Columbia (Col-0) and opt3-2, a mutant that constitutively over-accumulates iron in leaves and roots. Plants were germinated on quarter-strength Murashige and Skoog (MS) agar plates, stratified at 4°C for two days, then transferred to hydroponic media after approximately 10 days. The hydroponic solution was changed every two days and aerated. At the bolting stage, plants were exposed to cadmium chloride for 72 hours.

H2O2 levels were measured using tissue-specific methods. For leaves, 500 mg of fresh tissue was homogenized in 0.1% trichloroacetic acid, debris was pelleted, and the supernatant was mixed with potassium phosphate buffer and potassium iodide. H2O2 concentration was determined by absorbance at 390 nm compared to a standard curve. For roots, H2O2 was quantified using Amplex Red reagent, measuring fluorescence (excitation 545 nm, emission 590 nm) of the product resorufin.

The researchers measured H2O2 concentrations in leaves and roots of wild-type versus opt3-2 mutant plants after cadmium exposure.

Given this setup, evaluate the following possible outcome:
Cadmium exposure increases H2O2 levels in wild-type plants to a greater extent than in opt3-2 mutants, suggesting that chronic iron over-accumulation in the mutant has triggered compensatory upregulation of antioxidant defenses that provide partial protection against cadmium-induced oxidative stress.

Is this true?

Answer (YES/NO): NO